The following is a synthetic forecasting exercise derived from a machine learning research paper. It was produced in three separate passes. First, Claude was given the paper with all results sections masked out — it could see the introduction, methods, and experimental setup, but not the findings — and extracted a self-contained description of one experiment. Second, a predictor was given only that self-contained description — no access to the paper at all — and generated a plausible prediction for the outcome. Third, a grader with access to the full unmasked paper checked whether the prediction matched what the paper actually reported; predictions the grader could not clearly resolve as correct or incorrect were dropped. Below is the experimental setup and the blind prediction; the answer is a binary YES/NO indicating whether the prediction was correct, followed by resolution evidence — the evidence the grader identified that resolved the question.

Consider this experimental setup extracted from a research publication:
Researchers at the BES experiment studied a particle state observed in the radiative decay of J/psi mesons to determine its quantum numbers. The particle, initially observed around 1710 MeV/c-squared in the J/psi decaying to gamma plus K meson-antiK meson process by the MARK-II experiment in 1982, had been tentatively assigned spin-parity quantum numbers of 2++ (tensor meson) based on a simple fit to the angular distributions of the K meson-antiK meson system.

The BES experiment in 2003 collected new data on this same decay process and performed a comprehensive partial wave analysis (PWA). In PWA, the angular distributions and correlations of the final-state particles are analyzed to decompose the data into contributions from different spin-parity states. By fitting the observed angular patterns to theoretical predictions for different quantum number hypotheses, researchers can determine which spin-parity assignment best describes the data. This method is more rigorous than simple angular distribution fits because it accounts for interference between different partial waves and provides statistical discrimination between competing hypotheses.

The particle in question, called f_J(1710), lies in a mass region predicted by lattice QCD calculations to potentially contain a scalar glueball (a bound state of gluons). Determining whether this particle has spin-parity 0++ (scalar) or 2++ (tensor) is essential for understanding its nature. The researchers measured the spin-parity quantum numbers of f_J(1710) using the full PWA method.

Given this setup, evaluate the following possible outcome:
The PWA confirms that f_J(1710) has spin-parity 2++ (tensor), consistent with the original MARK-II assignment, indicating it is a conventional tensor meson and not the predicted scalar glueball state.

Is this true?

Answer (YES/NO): NO